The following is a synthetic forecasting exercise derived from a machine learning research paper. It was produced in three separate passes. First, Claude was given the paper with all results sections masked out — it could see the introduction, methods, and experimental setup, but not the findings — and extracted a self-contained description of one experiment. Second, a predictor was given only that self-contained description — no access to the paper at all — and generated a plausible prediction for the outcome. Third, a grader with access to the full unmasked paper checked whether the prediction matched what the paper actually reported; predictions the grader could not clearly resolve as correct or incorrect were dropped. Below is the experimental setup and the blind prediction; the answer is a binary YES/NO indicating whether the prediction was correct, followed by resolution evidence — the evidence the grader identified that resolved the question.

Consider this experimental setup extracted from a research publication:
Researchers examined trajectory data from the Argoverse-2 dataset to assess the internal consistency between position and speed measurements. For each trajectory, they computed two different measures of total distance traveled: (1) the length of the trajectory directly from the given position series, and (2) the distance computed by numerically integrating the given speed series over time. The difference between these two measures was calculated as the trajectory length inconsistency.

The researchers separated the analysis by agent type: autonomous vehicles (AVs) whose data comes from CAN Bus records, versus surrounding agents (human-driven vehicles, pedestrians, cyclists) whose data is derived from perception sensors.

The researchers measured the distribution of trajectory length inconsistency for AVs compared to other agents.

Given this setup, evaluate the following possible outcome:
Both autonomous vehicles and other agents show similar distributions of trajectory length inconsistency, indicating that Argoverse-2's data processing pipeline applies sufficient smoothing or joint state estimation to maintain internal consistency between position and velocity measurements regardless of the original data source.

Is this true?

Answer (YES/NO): NO